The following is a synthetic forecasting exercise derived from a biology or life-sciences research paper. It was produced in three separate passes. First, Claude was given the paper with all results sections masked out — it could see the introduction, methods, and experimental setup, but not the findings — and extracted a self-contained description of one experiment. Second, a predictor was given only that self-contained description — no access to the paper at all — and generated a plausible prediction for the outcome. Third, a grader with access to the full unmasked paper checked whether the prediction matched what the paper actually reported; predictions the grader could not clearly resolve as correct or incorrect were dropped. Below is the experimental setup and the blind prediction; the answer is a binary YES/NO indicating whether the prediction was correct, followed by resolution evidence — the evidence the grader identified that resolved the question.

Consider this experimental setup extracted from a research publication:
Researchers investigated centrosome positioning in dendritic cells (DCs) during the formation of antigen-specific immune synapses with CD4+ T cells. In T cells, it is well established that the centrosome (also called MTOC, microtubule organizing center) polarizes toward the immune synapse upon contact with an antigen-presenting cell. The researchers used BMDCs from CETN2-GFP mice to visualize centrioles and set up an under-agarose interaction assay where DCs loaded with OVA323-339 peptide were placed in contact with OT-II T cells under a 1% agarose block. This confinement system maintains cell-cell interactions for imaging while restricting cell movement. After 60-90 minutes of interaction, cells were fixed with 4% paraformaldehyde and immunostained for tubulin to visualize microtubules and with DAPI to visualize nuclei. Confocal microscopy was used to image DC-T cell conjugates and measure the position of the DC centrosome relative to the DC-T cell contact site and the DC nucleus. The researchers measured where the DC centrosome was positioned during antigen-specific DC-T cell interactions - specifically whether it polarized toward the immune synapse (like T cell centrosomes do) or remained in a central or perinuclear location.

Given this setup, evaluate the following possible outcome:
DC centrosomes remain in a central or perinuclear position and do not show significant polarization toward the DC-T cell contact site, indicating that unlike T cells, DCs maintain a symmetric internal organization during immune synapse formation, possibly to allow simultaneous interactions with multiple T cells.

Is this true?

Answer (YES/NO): YES